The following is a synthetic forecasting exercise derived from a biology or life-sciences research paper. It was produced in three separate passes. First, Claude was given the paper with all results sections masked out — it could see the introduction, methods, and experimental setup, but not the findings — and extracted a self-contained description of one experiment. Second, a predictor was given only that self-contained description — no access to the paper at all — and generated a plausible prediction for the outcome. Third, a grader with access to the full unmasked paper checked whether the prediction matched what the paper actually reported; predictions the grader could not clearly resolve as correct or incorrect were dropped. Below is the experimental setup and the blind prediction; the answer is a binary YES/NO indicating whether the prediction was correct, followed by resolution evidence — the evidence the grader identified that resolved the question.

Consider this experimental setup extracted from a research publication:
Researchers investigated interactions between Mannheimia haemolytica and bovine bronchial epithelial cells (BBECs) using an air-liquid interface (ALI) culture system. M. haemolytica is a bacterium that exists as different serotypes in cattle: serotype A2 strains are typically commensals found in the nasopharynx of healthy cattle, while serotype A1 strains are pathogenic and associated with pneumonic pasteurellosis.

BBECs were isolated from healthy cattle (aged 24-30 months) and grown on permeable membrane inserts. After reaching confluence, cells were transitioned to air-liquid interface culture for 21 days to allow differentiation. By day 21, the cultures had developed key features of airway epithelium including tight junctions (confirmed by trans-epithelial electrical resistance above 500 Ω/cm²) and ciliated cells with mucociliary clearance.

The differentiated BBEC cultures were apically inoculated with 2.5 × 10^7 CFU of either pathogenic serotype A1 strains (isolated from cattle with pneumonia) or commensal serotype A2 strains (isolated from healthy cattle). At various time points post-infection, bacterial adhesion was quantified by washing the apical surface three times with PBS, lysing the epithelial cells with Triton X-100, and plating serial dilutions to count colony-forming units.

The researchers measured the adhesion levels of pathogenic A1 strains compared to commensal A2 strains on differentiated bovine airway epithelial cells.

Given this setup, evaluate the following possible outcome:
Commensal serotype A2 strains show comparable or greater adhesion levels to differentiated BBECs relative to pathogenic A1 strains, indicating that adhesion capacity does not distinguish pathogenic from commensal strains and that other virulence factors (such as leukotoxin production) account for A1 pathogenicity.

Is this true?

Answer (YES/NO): NO